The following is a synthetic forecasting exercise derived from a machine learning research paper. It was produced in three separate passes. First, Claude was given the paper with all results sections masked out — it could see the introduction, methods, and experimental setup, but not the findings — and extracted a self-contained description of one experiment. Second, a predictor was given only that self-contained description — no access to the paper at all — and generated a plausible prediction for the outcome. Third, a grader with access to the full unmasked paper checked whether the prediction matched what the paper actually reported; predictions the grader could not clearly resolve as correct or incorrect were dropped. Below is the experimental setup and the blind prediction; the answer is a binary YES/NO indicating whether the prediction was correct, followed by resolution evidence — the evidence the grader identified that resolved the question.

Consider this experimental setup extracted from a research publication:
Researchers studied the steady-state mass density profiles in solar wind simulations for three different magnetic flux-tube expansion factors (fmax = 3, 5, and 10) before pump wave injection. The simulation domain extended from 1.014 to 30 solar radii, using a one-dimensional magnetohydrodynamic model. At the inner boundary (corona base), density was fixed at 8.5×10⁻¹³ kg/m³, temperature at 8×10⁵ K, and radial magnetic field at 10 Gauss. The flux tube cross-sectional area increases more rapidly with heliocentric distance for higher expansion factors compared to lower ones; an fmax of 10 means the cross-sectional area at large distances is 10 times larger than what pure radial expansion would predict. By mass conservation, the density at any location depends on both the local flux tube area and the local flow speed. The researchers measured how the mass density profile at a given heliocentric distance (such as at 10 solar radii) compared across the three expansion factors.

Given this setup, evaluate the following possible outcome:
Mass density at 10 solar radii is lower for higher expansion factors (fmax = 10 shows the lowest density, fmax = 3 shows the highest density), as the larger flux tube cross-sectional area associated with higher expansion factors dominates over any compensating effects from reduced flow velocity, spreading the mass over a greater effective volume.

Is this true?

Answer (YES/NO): YES